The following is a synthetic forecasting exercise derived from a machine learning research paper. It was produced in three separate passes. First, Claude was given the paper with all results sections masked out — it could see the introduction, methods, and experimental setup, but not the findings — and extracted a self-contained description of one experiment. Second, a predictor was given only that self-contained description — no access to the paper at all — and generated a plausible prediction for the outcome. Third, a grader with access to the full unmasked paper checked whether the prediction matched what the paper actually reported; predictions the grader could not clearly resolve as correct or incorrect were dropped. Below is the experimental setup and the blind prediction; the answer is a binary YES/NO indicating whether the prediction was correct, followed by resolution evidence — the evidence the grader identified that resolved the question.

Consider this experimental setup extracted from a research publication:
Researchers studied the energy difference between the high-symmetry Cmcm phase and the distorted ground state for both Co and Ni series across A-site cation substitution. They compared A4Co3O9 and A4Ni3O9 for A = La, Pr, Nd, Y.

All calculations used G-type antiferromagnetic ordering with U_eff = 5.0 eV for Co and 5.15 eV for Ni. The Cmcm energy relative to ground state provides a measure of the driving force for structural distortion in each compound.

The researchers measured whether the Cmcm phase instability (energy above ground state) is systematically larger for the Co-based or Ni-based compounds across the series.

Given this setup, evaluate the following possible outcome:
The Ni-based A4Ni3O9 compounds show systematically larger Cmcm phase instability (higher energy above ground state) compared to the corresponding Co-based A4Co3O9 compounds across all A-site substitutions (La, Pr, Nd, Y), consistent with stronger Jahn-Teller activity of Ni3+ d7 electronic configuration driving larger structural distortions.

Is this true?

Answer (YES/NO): NO